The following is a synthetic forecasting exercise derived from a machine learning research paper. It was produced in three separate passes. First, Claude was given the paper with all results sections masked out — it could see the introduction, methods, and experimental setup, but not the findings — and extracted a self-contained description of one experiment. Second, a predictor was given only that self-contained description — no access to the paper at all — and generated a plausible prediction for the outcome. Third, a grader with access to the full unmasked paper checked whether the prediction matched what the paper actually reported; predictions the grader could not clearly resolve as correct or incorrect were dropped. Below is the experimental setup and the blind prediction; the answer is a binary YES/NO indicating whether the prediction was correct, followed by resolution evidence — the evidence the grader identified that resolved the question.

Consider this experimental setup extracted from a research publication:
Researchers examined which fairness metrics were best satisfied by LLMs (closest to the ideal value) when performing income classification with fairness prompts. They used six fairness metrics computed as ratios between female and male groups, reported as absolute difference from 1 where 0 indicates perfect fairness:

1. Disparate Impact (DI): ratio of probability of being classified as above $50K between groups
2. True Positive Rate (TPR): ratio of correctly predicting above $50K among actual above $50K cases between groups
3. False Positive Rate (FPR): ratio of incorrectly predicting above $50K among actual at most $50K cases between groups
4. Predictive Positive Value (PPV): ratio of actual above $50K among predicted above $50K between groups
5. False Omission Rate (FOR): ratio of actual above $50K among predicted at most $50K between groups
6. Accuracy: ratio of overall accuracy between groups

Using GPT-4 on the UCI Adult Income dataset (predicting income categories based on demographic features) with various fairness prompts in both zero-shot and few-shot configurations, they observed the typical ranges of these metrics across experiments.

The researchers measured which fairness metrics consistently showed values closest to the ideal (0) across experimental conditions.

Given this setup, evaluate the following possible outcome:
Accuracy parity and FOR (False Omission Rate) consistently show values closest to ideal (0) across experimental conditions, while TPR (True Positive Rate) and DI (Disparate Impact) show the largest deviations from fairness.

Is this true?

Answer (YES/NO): NO